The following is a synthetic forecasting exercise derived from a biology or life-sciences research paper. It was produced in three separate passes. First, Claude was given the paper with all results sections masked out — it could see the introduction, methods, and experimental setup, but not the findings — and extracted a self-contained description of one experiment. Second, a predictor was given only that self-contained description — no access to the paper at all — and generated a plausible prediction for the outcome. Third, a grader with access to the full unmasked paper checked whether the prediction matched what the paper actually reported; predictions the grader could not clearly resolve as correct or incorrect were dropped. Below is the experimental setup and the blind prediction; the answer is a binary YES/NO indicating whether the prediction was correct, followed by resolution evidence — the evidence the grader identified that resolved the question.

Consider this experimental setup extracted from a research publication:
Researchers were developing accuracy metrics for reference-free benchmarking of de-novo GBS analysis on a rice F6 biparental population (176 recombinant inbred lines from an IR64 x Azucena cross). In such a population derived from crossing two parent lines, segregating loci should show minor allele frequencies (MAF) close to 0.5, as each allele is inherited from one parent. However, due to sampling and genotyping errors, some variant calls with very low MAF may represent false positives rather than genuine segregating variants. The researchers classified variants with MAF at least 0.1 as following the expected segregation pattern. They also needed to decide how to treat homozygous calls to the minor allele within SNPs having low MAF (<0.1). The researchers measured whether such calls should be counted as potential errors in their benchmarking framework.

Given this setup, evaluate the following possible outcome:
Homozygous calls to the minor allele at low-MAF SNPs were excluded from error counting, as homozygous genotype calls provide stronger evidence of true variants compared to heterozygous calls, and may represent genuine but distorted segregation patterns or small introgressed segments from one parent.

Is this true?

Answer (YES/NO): NO